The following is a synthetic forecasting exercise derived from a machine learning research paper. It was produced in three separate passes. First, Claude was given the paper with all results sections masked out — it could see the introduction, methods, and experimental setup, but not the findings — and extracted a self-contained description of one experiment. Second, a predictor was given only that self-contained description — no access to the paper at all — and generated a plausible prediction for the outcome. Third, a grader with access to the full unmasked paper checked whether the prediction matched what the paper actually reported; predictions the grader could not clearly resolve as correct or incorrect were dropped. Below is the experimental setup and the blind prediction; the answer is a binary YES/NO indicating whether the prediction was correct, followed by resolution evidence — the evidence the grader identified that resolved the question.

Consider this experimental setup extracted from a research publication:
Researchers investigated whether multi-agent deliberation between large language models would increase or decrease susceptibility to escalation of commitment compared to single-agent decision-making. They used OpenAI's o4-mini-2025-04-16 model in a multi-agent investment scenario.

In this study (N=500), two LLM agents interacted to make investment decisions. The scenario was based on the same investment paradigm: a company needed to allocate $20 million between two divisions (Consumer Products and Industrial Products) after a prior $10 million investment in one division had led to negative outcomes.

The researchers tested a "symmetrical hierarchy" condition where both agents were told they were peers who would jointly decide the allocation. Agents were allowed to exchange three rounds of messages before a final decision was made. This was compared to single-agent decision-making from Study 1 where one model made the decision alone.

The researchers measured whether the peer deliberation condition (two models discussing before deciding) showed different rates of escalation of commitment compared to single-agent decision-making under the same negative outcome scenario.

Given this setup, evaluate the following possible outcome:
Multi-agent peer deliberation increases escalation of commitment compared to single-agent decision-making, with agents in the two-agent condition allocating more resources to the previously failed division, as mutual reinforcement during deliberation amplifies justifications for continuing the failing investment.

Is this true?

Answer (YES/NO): YES